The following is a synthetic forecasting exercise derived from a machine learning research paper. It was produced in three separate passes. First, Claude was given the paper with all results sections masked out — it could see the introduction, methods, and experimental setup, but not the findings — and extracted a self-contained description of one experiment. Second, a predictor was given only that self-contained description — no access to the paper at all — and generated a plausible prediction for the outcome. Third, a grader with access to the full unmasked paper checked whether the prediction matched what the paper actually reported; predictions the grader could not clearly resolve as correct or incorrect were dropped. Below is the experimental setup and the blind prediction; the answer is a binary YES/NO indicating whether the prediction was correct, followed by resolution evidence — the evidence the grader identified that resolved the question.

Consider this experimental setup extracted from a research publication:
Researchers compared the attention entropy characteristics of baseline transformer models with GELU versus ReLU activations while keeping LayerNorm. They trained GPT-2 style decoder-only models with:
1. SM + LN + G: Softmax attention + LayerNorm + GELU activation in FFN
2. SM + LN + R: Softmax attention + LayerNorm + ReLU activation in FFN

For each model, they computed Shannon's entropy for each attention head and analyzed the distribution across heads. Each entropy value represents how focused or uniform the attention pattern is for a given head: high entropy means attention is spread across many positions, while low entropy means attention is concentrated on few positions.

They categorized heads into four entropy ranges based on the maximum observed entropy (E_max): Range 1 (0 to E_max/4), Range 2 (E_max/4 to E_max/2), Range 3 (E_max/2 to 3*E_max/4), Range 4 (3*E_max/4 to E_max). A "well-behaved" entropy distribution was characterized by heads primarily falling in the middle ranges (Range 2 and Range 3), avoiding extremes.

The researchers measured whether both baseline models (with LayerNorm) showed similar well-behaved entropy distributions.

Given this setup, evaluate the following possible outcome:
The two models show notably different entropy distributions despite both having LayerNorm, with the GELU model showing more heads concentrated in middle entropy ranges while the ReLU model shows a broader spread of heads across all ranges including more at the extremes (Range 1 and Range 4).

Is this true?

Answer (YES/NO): NO